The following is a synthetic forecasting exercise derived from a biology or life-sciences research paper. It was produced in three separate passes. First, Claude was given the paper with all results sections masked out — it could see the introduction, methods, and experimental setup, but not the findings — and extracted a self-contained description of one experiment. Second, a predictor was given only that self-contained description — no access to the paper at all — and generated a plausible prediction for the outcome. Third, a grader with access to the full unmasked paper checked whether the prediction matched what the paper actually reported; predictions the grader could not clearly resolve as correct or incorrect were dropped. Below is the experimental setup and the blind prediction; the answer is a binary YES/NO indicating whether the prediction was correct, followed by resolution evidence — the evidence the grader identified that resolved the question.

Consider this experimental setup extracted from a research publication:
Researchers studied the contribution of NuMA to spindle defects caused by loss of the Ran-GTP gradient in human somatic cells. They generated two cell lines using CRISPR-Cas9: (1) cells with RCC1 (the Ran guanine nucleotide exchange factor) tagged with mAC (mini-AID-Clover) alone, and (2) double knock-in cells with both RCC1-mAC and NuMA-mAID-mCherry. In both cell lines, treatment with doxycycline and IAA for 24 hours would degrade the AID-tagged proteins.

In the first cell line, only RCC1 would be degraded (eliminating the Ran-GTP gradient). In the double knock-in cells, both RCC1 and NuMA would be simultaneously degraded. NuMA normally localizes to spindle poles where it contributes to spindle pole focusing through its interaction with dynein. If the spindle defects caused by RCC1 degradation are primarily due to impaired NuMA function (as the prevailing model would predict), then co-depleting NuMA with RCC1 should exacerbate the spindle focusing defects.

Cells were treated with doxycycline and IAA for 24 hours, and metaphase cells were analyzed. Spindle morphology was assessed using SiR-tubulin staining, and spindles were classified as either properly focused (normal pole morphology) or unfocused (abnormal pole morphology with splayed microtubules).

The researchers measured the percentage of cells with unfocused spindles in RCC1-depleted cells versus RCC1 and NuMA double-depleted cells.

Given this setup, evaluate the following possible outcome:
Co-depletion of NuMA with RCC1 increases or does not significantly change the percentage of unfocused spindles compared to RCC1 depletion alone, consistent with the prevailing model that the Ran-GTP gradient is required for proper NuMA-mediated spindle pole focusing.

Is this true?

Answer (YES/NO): NO